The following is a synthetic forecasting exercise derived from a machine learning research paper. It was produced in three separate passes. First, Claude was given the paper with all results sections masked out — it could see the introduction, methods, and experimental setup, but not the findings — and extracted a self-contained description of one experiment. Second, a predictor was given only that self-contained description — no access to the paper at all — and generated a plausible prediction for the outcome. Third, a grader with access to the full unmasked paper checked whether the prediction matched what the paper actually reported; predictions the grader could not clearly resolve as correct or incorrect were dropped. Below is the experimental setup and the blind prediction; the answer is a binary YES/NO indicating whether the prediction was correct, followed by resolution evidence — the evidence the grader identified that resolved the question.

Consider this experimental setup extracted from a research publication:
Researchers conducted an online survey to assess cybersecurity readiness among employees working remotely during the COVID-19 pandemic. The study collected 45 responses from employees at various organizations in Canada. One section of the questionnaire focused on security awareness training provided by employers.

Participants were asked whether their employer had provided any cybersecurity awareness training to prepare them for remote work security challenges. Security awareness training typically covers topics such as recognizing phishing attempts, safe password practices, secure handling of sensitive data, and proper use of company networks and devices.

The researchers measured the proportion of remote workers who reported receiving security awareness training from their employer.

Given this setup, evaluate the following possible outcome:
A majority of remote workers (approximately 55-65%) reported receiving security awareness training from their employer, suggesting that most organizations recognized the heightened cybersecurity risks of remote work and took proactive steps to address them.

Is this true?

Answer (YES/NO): YES